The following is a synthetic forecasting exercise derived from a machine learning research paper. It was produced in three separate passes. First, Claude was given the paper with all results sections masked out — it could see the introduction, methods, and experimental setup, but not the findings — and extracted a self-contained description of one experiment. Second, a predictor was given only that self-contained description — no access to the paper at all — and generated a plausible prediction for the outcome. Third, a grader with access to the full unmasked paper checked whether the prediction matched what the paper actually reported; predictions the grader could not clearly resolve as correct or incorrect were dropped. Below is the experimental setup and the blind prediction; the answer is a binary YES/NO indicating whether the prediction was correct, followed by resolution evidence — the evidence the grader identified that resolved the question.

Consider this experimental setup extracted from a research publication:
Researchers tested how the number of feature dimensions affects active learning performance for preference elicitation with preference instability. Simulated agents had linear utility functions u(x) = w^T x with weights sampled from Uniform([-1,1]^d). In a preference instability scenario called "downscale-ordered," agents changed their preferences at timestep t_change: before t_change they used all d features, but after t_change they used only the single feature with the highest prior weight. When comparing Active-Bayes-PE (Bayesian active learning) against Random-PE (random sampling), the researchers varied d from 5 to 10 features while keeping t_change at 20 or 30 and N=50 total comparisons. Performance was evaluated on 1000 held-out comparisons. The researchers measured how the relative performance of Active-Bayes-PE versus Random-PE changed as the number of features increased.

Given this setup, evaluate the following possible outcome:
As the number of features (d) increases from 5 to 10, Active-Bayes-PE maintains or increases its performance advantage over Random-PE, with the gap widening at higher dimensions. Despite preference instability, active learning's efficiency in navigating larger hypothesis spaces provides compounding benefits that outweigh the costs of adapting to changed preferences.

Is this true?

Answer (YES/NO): NO